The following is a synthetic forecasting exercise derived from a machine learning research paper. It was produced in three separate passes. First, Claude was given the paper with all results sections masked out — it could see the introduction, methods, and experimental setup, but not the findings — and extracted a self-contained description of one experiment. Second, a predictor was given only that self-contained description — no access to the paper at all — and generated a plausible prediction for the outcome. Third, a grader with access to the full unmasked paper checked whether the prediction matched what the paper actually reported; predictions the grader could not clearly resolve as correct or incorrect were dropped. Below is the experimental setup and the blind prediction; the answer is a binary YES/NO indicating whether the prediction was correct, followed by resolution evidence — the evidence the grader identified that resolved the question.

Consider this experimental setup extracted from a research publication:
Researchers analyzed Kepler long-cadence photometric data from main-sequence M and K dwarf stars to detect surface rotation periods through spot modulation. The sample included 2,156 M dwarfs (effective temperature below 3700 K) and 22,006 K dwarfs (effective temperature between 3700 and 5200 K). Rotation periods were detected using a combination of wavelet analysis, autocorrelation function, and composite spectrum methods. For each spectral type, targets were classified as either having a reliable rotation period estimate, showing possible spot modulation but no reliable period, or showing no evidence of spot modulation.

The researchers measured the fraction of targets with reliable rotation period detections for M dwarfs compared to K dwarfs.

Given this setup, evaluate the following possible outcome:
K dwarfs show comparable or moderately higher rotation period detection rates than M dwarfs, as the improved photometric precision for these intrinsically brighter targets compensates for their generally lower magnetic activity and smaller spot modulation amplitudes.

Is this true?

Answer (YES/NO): NO